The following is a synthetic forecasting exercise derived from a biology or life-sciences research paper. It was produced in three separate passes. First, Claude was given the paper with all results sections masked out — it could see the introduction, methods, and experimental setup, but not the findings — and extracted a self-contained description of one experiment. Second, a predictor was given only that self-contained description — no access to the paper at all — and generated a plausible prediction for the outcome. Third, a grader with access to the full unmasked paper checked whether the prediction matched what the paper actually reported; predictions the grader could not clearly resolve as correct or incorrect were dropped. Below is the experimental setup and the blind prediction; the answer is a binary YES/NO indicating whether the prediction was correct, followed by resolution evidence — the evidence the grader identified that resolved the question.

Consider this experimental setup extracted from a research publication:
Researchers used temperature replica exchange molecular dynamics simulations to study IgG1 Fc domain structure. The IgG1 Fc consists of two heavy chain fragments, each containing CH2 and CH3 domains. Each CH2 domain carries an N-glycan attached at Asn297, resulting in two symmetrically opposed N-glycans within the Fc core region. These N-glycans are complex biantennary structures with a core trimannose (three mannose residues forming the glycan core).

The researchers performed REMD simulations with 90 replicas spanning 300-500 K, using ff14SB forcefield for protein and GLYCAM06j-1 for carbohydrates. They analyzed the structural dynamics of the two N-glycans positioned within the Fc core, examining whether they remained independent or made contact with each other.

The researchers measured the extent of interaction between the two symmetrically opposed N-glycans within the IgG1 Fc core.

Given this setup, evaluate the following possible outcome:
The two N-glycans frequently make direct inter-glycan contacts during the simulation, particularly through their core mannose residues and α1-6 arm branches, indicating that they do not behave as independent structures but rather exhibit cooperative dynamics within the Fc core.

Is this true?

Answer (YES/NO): NO